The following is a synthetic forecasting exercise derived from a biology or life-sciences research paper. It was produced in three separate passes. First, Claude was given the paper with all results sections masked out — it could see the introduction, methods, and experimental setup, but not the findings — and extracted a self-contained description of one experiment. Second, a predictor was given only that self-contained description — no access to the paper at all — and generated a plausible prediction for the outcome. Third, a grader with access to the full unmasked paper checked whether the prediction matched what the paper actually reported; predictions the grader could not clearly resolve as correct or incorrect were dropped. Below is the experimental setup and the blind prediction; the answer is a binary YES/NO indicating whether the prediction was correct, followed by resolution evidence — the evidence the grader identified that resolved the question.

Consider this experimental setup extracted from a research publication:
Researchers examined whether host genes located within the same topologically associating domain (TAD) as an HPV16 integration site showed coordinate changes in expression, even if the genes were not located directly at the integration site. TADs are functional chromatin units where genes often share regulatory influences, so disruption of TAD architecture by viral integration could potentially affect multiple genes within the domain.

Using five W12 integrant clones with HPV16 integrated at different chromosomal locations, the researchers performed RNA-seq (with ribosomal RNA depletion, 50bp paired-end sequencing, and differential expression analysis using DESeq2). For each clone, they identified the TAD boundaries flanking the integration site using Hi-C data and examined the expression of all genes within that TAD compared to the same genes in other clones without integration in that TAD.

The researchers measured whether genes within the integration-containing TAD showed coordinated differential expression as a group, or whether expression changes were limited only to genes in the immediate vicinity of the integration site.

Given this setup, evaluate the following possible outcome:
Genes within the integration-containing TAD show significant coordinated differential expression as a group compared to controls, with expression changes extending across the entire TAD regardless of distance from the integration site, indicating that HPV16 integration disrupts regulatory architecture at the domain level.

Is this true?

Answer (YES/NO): NO